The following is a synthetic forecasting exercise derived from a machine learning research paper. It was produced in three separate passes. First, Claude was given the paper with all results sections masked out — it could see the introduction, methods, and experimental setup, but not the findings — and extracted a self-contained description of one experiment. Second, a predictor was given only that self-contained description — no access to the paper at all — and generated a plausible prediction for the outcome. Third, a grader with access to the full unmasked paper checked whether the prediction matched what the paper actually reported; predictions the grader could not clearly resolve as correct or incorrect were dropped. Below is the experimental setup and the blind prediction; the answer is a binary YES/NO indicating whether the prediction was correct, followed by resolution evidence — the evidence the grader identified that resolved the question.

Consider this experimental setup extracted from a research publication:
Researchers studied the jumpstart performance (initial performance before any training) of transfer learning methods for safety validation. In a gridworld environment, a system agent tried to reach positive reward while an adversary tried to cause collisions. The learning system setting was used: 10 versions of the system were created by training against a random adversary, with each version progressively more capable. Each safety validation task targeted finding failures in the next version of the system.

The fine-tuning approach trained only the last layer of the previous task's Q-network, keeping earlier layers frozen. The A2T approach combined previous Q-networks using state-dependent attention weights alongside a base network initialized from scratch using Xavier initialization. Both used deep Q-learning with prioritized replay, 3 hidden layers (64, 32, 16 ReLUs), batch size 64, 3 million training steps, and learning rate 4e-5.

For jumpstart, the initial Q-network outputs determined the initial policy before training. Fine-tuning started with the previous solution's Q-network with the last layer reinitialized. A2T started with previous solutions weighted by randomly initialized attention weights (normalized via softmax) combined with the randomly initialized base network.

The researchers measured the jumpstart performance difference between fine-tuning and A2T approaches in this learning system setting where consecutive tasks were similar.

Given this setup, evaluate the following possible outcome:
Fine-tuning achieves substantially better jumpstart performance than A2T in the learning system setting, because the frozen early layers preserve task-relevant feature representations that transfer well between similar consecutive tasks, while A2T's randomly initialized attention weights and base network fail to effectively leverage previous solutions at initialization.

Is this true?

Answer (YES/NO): NO